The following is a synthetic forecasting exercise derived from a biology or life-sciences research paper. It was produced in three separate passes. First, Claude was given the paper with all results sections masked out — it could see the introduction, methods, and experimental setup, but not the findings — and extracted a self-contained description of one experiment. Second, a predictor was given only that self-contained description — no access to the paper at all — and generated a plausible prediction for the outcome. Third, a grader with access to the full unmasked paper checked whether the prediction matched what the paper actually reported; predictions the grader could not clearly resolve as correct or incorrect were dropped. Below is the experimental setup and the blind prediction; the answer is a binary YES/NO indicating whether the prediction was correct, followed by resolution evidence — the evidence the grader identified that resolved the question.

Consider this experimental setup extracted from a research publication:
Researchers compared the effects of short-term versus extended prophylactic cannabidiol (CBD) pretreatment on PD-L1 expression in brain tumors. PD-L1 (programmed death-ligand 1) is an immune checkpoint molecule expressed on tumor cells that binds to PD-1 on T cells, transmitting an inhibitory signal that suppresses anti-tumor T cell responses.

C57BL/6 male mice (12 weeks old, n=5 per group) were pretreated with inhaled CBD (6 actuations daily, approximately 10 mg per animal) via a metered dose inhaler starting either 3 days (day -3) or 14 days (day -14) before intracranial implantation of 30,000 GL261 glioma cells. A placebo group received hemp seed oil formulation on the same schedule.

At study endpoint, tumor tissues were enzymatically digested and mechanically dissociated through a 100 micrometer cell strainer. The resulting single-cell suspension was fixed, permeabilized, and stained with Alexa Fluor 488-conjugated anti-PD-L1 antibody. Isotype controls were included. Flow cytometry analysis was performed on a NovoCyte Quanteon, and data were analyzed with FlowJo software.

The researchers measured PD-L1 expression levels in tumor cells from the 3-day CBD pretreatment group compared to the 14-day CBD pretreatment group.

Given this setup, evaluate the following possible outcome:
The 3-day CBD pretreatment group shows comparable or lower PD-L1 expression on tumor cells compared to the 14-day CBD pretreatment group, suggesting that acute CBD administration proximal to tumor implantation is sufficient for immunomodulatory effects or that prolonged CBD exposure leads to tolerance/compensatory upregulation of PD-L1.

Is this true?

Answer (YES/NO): NO